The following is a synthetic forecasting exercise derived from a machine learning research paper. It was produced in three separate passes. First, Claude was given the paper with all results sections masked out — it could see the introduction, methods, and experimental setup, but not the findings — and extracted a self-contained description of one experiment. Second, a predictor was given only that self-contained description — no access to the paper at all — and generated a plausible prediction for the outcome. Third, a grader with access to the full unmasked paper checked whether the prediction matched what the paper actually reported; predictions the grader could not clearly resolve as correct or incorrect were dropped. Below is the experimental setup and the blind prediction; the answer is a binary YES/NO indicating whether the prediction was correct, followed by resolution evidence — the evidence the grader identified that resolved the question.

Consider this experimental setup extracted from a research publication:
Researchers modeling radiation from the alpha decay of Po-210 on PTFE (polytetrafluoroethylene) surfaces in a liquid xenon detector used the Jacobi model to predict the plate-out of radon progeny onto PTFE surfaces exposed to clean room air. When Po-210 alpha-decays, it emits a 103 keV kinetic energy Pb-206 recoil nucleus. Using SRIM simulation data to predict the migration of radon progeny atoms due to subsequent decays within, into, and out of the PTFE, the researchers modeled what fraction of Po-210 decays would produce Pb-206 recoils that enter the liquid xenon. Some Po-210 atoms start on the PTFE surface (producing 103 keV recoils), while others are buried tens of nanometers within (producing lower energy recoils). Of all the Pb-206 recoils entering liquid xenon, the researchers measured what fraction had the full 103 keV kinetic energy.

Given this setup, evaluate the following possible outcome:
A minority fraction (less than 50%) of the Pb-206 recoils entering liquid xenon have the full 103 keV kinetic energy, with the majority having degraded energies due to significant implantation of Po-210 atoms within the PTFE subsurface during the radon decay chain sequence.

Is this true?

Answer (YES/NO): NO